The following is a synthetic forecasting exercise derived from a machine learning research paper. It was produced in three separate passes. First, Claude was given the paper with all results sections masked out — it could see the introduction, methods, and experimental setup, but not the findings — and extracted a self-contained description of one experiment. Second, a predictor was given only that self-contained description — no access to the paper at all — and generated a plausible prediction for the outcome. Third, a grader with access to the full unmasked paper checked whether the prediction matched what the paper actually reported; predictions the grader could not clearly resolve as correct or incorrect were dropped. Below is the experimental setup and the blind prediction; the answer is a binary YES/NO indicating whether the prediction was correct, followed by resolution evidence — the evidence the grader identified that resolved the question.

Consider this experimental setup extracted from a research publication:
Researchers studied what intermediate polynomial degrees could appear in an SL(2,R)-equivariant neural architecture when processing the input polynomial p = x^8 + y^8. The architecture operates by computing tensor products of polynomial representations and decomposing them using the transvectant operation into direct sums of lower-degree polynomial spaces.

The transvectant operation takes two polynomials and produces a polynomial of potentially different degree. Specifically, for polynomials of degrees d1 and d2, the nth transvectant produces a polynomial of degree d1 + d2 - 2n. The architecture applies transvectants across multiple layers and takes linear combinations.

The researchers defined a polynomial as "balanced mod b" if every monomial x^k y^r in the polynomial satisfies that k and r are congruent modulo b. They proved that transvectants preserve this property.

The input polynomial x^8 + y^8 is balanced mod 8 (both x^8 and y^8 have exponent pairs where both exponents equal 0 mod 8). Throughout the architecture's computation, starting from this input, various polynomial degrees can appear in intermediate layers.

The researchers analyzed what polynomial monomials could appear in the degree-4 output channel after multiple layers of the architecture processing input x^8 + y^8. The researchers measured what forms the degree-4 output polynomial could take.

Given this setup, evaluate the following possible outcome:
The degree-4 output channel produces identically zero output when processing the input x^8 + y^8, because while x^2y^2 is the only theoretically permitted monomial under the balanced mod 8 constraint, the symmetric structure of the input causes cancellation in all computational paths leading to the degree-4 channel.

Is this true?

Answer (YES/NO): NO